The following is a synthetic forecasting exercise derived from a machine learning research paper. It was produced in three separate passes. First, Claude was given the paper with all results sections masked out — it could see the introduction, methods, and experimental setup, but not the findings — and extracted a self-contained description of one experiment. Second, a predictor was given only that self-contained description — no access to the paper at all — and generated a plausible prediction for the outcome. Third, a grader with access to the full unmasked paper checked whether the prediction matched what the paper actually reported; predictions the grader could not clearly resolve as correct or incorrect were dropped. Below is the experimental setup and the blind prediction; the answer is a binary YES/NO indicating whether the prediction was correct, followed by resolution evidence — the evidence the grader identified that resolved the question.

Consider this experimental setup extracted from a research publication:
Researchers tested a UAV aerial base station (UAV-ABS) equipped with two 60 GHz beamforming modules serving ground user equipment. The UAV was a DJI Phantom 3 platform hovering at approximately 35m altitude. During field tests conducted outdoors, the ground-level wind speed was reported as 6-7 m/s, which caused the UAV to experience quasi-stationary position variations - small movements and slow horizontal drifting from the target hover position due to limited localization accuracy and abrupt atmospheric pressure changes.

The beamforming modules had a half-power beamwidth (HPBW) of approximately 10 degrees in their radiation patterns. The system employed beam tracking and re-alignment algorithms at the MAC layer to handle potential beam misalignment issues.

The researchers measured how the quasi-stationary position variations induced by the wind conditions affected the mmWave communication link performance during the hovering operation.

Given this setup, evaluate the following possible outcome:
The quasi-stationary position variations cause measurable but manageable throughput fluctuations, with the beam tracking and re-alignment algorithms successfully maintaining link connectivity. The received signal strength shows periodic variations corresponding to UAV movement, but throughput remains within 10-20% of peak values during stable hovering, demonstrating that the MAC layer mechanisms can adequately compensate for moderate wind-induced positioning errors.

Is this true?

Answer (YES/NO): NO